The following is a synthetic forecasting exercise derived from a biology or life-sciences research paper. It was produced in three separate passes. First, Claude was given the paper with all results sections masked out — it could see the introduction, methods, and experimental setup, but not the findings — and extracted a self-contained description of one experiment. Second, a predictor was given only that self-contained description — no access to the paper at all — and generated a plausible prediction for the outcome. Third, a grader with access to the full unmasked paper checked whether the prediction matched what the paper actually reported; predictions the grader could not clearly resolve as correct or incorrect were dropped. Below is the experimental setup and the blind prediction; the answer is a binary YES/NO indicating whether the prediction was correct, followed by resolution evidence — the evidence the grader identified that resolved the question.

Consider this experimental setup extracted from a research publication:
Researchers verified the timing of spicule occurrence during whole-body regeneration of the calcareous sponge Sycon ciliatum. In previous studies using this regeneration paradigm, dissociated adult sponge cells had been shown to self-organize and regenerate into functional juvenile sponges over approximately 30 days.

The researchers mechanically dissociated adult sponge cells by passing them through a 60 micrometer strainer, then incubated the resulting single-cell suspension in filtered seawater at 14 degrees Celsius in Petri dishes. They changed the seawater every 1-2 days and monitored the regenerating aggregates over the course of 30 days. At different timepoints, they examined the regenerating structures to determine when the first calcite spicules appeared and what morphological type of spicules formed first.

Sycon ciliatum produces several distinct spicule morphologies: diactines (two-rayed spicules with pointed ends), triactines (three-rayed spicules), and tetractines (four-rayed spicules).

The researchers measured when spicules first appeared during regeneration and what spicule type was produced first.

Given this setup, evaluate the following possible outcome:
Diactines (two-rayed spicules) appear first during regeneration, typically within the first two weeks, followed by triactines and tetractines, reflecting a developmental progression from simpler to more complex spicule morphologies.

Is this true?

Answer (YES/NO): YES